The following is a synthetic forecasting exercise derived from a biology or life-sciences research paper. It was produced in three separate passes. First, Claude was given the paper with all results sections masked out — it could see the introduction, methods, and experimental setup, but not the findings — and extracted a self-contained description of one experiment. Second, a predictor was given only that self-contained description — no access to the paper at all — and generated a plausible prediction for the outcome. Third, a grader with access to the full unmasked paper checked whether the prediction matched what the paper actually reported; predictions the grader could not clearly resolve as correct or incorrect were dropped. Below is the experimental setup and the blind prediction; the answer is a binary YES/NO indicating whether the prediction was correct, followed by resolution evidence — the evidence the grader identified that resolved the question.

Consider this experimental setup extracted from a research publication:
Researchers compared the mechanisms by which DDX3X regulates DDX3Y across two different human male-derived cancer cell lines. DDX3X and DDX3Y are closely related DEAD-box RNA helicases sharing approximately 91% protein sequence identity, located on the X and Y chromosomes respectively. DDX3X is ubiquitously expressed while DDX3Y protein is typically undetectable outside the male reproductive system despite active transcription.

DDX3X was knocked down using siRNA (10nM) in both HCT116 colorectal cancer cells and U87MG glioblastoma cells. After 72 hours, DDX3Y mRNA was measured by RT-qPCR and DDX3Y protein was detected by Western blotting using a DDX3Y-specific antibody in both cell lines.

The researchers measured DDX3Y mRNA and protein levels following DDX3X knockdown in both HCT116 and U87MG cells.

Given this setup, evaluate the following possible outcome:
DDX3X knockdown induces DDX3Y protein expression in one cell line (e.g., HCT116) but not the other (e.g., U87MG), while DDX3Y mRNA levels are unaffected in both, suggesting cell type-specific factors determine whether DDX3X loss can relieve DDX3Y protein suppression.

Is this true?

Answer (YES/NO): NO